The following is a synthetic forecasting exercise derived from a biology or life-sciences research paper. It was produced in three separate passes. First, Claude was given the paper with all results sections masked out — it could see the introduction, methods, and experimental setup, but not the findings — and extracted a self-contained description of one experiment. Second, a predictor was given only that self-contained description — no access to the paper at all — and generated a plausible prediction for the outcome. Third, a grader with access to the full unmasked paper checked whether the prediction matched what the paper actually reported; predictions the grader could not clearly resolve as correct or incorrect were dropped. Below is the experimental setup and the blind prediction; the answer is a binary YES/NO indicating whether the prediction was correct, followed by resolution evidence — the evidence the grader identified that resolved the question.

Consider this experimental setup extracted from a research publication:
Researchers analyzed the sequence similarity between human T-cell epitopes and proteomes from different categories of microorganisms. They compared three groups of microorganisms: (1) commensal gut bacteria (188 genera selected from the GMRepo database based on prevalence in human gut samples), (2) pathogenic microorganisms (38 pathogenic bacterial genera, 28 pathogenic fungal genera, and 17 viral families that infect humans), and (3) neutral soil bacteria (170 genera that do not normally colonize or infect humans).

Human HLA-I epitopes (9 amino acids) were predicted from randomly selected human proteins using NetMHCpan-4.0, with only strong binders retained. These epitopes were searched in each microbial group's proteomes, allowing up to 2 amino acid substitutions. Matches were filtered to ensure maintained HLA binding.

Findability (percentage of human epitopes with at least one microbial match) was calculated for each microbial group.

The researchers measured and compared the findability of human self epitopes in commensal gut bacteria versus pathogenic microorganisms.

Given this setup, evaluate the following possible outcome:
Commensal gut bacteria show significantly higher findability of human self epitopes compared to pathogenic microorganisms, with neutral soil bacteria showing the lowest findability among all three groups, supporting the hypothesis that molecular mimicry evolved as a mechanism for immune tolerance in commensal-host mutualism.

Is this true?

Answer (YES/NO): NO